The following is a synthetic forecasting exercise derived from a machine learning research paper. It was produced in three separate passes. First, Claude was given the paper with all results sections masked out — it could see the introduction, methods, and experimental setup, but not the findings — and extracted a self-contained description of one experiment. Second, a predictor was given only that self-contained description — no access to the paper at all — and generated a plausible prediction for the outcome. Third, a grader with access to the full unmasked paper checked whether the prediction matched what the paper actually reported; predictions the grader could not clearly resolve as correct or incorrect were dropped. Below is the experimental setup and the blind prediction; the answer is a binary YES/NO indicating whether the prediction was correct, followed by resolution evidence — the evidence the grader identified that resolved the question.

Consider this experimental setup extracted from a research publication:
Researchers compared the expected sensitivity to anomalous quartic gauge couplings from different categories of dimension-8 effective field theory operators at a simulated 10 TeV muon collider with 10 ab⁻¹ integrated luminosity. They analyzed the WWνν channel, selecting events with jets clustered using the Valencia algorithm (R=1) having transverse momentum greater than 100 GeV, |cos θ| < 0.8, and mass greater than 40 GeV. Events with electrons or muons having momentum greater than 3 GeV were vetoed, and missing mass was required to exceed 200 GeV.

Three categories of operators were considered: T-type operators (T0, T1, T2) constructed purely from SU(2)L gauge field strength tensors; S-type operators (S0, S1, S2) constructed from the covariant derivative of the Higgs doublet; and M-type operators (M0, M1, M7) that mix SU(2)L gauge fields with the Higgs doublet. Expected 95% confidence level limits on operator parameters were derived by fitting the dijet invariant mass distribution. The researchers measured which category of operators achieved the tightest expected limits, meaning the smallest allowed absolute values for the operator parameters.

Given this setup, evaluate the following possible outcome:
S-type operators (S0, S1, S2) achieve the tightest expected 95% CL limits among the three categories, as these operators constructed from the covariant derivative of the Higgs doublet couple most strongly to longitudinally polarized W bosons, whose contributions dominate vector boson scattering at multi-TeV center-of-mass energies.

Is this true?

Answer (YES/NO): NO